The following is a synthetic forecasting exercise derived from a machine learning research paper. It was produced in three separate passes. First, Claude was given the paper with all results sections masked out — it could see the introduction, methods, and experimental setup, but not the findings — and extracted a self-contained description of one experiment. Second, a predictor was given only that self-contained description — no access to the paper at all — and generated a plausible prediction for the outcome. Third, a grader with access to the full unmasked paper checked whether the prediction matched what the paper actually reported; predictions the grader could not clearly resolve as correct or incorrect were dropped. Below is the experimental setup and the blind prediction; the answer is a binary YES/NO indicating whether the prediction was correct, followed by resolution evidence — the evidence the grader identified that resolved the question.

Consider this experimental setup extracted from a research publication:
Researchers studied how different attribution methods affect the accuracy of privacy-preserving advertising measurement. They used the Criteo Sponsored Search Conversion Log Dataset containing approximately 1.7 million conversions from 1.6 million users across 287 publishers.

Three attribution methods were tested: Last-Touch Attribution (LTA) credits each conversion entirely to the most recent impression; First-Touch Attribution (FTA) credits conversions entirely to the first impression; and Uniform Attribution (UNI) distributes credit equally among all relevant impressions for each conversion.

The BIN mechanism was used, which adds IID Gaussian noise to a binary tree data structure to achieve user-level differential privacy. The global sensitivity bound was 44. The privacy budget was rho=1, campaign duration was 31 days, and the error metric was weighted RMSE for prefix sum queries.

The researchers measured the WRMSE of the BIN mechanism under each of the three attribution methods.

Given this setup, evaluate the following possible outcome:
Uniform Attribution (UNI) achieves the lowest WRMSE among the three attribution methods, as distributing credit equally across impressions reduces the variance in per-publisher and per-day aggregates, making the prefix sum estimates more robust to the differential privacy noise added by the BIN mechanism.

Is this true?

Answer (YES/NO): YES